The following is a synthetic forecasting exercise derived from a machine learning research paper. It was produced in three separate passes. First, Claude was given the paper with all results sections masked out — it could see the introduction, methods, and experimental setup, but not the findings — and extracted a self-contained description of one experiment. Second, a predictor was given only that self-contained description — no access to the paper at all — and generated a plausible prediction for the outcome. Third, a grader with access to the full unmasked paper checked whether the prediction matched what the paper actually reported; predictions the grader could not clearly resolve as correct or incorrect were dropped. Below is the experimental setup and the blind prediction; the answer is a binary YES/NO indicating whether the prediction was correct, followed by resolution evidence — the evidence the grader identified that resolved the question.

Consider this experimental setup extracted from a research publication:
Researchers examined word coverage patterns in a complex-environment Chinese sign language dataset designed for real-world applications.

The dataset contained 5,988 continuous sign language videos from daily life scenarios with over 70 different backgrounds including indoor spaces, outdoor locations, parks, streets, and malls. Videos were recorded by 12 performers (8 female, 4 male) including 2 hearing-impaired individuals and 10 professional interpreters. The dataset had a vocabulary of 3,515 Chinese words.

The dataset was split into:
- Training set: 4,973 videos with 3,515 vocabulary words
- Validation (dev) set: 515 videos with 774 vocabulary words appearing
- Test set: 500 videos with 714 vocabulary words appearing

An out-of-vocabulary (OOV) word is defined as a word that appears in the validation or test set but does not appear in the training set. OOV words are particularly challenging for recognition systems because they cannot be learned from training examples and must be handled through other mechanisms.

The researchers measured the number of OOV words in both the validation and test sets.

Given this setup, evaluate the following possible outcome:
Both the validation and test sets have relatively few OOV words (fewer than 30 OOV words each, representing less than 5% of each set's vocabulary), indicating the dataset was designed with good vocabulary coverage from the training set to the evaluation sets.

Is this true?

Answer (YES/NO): NO